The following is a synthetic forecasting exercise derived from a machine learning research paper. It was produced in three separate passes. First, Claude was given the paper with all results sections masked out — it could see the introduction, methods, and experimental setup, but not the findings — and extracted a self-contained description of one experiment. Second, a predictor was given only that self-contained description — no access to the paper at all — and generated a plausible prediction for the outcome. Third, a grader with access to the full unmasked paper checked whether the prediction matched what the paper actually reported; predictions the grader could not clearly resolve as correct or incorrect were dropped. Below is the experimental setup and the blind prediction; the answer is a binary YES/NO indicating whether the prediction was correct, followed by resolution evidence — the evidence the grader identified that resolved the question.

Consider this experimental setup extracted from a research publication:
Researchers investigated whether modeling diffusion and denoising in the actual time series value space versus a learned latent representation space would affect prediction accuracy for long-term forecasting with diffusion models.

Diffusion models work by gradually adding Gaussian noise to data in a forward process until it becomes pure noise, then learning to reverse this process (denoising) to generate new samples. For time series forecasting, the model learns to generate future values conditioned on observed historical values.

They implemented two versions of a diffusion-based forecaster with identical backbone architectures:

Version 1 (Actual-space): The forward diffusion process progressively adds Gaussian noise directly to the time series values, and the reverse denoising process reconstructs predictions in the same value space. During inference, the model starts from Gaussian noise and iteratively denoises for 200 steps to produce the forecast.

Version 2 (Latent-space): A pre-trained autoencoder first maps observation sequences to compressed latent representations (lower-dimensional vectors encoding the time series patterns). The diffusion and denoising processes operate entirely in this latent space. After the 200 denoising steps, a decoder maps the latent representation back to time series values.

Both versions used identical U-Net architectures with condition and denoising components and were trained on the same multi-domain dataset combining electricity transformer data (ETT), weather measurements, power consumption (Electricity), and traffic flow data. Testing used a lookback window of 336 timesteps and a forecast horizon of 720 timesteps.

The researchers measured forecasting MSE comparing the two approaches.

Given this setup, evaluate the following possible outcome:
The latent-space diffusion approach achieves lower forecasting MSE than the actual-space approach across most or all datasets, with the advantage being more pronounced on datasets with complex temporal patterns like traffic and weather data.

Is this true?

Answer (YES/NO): NO